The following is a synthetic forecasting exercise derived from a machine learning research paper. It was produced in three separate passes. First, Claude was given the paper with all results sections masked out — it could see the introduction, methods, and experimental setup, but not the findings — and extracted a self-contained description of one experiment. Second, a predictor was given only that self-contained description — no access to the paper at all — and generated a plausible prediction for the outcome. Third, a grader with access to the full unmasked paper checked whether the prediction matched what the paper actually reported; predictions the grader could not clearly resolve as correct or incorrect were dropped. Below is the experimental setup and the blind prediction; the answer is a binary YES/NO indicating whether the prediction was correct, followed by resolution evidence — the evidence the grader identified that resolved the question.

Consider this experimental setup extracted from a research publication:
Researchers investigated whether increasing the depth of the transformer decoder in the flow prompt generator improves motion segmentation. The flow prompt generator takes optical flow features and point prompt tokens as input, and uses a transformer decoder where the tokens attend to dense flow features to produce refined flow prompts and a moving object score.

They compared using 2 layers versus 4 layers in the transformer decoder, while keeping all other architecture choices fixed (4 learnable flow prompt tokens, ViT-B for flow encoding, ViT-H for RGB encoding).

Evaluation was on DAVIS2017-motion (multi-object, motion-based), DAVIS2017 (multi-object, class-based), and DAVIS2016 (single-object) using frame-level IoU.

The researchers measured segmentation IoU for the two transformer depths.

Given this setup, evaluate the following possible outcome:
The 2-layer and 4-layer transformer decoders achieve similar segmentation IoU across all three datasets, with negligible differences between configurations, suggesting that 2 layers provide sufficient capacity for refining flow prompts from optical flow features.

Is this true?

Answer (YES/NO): YES